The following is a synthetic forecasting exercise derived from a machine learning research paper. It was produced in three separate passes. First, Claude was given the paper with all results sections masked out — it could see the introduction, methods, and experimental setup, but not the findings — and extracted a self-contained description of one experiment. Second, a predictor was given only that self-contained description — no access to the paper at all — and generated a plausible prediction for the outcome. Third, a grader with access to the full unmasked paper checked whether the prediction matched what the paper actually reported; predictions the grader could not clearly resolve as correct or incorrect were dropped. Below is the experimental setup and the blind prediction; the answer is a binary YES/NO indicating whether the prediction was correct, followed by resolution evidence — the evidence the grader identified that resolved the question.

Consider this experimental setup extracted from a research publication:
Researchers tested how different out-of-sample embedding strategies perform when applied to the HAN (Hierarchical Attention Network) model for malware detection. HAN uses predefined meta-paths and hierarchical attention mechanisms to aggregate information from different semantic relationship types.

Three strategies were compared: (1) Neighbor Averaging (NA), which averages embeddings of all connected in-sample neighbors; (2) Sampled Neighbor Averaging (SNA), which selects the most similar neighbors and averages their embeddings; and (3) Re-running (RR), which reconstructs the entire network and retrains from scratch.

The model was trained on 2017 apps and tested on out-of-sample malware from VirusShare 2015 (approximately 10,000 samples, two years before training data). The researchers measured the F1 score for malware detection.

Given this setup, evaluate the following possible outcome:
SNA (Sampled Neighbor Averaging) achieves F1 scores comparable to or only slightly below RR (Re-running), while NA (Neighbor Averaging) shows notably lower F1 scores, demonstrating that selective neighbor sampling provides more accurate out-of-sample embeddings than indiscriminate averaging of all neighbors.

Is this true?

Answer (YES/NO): NO